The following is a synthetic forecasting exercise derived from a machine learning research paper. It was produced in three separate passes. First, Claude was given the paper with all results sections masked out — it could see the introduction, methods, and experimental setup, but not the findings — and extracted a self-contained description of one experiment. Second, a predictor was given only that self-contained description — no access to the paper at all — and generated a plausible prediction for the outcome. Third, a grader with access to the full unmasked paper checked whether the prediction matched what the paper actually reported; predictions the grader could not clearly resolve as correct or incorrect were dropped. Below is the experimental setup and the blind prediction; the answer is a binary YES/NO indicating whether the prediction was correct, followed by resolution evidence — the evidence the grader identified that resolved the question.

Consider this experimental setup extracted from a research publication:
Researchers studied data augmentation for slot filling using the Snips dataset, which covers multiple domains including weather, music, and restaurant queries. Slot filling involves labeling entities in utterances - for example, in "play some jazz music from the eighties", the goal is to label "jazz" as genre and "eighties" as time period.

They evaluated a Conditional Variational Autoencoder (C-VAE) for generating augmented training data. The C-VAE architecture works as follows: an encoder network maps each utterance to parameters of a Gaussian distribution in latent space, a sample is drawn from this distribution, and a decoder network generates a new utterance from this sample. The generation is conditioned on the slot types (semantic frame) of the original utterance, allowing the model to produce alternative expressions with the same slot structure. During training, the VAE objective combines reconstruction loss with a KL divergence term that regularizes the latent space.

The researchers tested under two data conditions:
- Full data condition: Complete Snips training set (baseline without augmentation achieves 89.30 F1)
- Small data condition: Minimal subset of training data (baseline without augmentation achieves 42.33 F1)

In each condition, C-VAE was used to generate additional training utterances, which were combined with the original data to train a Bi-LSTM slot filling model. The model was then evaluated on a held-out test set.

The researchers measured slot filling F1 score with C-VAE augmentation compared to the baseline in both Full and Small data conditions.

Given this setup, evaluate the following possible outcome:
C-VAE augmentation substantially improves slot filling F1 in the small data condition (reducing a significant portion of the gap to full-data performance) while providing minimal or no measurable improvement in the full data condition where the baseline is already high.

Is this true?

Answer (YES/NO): NO